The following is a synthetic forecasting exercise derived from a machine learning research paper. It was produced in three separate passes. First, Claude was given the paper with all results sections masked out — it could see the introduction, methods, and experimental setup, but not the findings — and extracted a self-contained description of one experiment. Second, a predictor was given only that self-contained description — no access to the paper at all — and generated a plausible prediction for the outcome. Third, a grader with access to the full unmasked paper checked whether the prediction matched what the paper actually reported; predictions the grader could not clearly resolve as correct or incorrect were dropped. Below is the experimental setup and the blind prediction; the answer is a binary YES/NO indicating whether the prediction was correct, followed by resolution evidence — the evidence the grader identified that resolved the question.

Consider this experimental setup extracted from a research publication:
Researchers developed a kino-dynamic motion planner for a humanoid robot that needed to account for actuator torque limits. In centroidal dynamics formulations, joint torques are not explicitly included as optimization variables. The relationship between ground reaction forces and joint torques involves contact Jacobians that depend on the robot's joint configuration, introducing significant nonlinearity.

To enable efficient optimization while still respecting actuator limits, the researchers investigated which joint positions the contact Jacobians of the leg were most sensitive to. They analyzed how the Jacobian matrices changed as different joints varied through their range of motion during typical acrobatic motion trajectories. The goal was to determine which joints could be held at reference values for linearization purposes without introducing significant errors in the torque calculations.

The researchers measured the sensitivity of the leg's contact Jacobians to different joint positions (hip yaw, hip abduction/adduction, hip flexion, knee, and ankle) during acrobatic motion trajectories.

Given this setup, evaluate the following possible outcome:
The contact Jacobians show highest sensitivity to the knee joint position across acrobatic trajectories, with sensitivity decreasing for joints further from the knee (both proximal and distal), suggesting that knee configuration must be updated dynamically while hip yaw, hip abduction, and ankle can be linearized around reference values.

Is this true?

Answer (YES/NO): NO